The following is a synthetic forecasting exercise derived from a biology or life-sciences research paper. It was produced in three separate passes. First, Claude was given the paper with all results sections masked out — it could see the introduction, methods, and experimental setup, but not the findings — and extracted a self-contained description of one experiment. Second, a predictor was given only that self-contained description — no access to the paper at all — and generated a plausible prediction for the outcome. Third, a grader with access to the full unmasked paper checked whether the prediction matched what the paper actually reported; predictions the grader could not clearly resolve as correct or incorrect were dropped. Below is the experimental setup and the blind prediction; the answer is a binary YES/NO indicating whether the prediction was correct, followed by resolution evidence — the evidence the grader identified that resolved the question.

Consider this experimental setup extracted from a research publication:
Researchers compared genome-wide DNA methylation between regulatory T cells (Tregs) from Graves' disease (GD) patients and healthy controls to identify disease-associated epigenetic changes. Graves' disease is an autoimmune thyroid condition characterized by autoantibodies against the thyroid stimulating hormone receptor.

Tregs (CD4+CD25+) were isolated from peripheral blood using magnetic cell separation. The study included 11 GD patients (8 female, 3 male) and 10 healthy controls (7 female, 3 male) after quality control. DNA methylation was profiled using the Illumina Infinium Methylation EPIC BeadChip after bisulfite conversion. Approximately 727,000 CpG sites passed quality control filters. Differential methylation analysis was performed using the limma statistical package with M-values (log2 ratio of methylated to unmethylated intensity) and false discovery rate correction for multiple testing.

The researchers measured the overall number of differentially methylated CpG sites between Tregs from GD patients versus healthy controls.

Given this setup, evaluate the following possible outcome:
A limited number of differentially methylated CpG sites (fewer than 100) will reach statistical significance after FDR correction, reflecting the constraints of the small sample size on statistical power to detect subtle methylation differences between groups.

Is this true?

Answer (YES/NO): YES